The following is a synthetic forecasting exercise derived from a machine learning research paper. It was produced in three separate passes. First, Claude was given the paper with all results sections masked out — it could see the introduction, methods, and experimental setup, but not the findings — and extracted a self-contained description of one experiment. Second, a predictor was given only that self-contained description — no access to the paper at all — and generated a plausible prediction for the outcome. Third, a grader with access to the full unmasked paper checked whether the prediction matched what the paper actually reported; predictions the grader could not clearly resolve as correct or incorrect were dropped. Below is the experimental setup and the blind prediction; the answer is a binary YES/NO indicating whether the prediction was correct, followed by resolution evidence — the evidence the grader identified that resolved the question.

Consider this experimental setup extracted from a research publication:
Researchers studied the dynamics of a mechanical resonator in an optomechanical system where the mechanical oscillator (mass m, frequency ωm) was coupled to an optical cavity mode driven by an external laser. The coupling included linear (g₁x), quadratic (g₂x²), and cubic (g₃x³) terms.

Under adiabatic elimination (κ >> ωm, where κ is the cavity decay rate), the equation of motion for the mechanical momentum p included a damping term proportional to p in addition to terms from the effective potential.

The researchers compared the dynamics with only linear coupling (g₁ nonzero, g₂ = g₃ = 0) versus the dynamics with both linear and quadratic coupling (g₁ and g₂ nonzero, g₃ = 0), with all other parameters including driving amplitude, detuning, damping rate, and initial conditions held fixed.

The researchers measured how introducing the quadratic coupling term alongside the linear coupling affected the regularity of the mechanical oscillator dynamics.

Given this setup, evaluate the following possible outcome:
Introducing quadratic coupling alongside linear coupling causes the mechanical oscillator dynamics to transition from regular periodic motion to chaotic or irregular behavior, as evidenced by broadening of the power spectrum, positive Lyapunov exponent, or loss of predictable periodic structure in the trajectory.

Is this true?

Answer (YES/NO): YES